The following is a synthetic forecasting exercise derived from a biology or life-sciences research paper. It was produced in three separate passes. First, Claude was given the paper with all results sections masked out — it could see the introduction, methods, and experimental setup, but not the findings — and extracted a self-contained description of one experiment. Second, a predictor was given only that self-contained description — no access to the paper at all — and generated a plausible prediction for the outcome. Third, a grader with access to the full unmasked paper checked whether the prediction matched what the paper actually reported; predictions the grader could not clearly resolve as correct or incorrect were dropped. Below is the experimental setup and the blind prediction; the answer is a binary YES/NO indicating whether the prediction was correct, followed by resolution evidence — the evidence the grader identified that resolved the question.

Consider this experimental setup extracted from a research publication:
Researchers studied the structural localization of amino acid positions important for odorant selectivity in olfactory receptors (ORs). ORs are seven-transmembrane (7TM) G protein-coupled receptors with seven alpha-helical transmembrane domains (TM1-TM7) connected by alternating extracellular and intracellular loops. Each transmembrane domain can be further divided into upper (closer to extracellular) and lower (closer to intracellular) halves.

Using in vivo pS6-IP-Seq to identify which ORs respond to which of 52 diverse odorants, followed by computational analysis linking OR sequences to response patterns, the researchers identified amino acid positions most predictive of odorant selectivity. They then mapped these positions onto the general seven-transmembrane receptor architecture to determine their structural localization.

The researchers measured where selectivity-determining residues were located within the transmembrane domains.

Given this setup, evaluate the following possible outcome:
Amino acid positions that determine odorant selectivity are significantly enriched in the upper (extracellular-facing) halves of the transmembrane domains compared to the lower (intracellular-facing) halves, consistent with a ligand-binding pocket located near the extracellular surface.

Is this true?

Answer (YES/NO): YES